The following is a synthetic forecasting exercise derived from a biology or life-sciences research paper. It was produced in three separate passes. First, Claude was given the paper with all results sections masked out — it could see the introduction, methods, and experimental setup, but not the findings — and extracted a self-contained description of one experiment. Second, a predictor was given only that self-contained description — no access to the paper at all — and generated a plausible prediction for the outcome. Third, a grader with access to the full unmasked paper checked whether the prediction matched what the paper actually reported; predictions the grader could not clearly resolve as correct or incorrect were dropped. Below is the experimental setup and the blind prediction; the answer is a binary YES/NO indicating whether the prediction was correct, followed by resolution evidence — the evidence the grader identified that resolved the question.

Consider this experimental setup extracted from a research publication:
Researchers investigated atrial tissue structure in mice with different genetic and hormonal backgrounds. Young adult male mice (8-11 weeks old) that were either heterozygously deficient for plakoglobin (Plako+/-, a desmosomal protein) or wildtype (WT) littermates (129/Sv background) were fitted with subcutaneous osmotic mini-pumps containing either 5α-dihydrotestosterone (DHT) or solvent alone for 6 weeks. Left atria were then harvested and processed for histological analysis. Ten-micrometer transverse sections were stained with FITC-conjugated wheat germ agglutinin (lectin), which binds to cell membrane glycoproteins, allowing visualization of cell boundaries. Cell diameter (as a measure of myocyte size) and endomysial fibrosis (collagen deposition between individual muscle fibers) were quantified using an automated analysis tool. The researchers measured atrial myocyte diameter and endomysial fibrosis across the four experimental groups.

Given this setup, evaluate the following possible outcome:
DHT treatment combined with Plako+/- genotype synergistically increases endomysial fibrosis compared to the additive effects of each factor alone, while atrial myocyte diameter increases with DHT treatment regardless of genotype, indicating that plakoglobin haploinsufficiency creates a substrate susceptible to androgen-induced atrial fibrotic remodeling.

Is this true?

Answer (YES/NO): NO